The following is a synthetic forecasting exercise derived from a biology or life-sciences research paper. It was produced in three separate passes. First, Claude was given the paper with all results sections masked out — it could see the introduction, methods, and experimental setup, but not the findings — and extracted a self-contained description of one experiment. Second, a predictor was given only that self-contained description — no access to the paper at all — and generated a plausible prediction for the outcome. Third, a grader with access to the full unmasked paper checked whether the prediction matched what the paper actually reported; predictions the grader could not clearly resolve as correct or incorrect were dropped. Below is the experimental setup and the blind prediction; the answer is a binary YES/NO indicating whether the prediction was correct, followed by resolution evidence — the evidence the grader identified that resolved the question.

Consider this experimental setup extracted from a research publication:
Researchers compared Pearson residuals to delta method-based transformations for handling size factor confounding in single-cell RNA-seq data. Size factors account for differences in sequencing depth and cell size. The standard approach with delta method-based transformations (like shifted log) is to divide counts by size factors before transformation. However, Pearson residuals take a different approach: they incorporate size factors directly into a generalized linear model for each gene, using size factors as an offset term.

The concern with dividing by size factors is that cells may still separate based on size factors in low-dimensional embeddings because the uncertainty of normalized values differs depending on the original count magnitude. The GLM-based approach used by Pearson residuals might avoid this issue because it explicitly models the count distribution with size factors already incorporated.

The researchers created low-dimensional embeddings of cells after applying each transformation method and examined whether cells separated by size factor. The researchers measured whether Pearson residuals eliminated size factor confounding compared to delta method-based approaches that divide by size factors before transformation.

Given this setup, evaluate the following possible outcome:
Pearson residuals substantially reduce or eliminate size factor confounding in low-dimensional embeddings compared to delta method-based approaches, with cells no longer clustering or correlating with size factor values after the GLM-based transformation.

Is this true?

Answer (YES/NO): YES